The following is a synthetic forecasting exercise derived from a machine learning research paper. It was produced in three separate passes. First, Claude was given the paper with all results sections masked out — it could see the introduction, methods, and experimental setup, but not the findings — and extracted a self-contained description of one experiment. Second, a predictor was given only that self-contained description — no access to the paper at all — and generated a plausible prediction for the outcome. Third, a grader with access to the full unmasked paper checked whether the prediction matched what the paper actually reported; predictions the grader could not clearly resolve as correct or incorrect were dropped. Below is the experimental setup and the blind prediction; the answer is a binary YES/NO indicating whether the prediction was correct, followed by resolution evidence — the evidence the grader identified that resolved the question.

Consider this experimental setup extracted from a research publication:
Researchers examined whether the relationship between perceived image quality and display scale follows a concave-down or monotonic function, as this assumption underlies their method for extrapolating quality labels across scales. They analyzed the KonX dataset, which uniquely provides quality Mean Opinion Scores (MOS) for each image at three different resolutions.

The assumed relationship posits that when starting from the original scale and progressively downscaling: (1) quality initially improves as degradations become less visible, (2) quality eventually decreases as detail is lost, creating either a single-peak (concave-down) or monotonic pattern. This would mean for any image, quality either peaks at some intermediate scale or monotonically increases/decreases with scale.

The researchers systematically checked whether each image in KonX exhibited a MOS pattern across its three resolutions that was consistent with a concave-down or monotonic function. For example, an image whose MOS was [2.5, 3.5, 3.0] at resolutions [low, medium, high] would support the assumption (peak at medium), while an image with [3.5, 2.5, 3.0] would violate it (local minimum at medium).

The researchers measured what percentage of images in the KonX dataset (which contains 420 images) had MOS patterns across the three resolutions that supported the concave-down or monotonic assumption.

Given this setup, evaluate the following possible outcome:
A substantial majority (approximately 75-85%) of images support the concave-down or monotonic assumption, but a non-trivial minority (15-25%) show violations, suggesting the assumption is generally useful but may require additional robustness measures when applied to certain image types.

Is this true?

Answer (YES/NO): NO